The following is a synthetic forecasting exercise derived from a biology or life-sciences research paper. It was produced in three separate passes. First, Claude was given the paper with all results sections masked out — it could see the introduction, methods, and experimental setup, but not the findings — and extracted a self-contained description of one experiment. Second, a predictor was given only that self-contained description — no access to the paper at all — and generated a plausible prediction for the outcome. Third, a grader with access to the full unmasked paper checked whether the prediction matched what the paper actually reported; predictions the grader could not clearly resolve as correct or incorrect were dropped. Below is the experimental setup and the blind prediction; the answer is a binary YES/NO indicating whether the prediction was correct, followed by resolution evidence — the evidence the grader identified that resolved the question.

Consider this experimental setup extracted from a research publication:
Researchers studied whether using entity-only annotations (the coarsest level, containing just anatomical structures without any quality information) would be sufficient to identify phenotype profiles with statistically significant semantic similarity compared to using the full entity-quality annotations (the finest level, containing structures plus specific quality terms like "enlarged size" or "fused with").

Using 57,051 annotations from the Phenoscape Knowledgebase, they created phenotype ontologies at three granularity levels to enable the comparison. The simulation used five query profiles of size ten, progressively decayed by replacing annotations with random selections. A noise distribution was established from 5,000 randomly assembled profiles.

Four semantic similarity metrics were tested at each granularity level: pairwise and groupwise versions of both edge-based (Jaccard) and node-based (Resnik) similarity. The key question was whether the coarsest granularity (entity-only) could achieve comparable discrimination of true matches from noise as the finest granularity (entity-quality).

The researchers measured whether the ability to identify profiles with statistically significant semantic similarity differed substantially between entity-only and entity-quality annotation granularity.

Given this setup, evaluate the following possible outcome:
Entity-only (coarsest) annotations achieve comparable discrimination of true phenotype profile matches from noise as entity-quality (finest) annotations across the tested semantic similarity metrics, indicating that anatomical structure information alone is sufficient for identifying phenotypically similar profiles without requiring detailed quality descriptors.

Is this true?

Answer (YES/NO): YES